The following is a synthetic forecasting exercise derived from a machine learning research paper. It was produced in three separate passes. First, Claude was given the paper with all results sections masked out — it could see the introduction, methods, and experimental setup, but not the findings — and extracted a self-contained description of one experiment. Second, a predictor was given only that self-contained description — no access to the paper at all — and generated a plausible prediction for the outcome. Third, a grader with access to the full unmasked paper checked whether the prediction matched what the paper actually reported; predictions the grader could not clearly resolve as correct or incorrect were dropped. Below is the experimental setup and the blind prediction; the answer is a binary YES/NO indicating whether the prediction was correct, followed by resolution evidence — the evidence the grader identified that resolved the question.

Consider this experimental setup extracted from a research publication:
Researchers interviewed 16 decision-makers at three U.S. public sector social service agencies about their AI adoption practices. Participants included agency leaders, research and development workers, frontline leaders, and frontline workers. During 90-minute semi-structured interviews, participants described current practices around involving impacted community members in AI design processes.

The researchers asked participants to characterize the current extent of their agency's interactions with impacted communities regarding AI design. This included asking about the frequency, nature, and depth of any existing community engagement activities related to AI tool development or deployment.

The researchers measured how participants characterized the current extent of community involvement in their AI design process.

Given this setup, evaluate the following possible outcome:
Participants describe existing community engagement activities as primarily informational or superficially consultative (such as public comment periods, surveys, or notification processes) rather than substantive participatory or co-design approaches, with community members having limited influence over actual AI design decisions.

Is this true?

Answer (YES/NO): NO